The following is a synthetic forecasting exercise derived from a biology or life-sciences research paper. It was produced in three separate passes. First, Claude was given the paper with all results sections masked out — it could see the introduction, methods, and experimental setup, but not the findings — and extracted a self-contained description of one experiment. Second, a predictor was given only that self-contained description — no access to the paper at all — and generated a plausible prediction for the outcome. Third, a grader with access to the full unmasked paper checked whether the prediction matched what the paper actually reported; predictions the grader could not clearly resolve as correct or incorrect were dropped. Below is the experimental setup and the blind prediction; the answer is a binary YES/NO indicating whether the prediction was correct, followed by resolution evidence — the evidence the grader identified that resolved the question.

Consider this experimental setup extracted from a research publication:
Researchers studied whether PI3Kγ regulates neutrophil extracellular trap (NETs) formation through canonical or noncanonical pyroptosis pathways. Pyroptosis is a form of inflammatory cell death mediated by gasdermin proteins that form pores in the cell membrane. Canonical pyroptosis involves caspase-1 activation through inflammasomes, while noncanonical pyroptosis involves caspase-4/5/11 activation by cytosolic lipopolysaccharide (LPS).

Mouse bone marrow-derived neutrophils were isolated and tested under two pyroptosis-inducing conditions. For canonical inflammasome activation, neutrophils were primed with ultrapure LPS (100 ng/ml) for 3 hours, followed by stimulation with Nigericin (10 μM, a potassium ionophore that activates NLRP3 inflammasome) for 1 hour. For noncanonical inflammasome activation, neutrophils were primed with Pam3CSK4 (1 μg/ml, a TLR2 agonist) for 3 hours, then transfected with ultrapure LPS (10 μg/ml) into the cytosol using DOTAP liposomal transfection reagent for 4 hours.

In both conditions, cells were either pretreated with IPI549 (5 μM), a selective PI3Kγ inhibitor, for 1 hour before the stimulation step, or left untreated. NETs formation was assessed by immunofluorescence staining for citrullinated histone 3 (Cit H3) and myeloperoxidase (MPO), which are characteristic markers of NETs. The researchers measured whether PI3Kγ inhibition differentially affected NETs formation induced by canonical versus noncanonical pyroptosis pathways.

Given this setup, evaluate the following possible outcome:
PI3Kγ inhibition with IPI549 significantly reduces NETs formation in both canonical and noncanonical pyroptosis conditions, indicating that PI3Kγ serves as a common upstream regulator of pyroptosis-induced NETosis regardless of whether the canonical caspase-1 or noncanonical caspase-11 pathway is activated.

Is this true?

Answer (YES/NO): NO